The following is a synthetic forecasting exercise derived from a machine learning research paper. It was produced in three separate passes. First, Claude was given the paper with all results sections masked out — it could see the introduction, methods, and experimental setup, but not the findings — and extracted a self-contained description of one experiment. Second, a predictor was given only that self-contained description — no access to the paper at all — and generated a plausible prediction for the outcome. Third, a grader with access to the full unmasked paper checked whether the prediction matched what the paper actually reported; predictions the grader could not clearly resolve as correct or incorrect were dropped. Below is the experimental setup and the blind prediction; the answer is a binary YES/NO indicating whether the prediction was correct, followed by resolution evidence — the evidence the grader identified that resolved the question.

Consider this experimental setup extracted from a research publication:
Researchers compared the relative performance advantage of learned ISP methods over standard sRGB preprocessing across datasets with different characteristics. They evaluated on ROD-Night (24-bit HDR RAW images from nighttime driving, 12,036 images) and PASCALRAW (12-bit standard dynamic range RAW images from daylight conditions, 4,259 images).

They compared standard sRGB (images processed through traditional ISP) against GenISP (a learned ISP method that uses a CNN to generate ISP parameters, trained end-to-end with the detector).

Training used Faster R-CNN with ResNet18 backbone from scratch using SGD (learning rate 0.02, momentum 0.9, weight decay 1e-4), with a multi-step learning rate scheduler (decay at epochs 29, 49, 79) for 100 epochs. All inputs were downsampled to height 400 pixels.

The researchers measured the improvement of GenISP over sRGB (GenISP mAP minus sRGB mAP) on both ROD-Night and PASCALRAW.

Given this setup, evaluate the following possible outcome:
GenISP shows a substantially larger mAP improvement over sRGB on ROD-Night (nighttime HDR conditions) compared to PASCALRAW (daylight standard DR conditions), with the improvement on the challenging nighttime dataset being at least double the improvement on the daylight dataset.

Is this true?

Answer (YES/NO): YES